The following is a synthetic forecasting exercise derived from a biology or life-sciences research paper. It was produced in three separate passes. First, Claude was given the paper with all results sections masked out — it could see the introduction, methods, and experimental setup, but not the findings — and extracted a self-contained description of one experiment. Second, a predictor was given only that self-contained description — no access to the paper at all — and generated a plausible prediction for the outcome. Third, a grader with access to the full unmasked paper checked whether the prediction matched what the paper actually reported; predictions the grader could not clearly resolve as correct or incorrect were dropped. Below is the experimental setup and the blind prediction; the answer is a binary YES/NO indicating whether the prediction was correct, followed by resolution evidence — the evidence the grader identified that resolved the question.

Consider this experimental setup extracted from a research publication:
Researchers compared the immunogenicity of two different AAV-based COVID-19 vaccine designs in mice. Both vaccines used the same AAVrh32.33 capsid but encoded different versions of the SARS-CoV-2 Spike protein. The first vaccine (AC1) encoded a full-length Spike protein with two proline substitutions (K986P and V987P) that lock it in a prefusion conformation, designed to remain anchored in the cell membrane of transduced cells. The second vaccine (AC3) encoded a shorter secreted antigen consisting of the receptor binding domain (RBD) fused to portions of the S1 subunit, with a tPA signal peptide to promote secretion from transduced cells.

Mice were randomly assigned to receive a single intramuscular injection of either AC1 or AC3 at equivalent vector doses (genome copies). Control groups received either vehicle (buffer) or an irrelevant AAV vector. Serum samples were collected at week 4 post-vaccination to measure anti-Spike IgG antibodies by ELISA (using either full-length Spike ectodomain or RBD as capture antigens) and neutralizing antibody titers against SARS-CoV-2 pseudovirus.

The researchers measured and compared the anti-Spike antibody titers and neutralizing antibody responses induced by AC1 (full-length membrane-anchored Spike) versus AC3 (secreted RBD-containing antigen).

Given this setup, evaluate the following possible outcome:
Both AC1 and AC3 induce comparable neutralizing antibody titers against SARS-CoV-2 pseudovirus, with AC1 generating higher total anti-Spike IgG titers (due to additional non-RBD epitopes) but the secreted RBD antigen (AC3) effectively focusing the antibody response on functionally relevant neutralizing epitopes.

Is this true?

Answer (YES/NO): NO